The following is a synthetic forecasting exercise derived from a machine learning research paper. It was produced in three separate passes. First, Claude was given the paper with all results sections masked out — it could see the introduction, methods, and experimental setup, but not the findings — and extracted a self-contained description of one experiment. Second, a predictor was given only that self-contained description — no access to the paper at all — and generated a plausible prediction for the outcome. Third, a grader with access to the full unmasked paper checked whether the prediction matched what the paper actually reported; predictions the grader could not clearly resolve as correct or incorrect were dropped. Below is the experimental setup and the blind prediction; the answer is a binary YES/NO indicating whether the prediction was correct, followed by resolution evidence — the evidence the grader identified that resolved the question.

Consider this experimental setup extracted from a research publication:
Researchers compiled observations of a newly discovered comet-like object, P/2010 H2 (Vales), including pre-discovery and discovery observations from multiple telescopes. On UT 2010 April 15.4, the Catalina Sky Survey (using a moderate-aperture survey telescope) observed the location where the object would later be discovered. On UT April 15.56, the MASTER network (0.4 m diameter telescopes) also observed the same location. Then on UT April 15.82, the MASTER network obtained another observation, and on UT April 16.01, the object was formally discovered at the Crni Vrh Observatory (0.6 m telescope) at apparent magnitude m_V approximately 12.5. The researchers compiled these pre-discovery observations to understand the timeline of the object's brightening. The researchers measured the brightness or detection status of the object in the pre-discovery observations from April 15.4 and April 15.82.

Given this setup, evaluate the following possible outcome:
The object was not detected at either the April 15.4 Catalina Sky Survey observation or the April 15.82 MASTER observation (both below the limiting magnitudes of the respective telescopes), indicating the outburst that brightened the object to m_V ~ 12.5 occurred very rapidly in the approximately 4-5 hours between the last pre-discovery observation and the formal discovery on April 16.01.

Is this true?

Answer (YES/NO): NO